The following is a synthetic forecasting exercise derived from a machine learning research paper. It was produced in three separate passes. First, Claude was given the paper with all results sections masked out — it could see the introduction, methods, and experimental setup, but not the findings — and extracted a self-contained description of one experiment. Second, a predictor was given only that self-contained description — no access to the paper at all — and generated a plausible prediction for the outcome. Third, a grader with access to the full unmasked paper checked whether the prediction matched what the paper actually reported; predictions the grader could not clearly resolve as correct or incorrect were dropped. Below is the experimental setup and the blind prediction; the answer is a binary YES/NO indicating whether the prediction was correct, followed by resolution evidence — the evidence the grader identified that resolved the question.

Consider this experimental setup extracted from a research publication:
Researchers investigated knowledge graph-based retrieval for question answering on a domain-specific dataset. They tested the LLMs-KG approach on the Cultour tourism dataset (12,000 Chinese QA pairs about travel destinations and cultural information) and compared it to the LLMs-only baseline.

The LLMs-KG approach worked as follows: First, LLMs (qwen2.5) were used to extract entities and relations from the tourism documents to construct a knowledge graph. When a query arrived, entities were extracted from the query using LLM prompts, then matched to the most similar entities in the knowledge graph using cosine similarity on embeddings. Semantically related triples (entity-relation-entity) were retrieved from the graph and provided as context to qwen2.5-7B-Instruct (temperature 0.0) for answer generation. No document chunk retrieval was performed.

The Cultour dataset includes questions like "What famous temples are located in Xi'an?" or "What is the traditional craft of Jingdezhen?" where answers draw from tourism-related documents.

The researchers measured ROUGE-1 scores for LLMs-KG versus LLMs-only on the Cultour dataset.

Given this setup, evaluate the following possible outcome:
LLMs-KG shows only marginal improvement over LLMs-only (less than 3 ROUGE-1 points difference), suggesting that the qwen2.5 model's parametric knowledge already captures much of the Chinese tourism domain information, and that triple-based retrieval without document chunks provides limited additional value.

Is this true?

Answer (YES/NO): NO